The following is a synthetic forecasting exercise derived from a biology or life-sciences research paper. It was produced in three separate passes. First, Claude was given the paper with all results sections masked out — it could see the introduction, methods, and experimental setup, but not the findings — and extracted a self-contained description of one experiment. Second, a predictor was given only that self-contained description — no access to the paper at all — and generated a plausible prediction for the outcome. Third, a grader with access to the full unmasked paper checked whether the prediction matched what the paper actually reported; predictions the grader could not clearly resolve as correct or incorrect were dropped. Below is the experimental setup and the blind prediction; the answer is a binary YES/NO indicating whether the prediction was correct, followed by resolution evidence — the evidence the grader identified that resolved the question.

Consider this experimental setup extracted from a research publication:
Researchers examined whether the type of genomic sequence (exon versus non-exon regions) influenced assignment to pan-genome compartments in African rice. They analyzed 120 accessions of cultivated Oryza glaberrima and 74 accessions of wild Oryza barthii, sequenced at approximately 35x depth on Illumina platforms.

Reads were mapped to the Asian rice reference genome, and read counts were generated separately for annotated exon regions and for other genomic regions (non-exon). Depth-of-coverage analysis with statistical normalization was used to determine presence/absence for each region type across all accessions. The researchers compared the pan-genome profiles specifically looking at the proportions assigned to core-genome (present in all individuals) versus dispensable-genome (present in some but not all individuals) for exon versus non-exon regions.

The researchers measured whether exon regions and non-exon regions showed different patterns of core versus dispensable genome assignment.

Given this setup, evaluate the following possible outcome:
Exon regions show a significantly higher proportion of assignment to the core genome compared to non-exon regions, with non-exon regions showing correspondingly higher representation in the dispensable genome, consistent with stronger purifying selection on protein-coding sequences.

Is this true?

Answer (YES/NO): NO